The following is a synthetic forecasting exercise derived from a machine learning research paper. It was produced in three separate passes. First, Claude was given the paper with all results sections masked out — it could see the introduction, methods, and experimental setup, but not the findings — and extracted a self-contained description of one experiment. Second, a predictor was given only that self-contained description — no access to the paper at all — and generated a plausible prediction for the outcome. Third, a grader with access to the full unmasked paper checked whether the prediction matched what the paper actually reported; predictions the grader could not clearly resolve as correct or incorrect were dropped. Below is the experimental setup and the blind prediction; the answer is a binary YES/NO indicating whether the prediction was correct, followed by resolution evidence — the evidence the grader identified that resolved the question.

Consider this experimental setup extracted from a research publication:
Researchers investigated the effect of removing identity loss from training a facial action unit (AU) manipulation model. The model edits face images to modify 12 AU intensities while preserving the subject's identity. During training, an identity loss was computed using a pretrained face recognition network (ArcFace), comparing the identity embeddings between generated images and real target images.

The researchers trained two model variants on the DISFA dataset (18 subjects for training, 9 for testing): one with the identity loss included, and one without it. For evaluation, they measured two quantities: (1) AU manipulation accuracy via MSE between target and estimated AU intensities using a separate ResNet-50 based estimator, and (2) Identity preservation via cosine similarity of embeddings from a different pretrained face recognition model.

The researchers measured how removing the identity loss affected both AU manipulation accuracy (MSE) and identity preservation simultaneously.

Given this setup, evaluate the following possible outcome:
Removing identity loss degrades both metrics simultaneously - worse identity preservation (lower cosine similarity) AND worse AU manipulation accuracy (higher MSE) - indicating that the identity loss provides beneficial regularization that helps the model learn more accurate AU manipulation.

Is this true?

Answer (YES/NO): NO